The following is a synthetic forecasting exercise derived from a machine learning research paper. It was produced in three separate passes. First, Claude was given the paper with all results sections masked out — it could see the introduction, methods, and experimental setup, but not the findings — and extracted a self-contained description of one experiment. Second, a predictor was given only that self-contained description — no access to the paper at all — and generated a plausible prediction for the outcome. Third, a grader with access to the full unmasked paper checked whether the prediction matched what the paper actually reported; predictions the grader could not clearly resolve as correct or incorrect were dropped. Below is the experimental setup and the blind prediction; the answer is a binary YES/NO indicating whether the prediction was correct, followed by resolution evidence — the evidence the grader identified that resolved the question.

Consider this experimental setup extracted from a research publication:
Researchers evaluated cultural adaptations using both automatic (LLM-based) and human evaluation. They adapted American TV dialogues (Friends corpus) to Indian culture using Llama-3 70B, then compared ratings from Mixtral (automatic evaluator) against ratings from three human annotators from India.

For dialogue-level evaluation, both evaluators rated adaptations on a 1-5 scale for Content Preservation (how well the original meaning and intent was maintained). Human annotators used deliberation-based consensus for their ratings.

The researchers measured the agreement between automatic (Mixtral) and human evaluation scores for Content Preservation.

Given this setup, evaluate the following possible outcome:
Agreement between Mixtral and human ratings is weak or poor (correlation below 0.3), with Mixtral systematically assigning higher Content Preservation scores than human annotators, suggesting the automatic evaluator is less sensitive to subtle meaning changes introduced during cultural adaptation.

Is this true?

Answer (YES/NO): NO